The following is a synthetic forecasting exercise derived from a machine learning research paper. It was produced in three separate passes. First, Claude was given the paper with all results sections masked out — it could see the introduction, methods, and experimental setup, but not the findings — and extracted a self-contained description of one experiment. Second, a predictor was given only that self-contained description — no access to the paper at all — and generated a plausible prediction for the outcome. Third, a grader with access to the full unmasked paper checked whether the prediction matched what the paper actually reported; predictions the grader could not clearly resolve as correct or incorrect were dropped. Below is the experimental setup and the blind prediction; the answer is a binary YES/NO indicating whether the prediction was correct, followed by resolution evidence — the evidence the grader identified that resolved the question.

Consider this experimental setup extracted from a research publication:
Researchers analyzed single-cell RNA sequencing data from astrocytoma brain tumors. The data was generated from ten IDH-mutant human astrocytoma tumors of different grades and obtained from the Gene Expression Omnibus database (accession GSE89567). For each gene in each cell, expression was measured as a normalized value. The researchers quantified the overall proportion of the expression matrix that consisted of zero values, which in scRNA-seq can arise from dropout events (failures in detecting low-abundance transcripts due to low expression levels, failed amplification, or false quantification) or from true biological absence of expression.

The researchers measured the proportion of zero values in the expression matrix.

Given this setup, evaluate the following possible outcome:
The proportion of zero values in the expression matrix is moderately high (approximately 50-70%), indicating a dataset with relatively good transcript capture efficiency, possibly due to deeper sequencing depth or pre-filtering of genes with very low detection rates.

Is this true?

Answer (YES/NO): NO